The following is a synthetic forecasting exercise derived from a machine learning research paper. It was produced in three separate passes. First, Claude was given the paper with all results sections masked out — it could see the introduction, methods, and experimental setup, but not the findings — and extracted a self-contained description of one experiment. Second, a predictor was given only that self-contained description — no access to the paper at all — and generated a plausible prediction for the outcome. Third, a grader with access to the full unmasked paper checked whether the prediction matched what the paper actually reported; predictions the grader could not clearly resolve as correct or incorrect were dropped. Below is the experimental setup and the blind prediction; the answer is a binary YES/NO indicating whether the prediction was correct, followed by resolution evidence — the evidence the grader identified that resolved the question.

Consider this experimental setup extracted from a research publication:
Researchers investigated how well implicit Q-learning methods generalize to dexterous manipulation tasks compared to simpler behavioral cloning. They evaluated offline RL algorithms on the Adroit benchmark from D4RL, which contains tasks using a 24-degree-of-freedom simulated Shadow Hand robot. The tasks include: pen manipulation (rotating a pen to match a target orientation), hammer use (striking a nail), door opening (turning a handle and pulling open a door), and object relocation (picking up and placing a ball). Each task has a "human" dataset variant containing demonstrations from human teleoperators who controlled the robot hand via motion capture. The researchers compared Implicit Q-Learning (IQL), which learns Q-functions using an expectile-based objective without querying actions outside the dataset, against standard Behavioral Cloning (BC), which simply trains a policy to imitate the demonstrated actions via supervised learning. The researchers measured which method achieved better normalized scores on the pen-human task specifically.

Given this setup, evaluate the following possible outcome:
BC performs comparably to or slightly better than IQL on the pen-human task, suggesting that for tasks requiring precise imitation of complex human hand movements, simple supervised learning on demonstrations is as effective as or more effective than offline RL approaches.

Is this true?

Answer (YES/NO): NO